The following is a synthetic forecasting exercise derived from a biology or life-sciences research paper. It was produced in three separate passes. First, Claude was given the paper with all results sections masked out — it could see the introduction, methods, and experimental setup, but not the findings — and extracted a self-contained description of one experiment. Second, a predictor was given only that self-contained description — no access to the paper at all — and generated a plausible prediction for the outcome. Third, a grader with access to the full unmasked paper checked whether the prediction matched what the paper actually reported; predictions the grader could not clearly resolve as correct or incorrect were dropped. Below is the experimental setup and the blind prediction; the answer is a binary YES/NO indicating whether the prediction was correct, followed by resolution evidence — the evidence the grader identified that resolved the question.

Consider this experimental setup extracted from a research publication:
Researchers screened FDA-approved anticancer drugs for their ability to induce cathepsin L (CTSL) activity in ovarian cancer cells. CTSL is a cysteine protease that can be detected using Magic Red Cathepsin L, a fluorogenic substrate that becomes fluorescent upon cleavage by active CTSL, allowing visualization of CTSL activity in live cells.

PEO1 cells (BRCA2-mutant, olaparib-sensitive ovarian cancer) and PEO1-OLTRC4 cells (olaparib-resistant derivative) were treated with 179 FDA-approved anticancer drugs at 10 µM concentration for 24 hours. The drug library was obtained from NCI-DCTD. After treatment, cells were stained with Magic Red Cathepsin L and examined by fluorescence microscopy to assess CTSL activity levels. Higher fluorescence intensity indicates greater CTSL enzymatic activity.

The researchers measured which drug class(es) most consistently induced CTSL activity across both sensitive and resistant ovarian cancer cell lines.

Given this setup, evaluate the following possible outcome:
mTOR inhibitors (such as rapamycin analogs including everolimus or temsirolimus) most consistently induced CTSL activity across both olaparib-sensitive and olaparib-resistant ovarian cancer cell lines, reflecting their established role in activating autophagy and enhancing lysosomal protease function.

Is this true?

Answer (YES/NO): NO